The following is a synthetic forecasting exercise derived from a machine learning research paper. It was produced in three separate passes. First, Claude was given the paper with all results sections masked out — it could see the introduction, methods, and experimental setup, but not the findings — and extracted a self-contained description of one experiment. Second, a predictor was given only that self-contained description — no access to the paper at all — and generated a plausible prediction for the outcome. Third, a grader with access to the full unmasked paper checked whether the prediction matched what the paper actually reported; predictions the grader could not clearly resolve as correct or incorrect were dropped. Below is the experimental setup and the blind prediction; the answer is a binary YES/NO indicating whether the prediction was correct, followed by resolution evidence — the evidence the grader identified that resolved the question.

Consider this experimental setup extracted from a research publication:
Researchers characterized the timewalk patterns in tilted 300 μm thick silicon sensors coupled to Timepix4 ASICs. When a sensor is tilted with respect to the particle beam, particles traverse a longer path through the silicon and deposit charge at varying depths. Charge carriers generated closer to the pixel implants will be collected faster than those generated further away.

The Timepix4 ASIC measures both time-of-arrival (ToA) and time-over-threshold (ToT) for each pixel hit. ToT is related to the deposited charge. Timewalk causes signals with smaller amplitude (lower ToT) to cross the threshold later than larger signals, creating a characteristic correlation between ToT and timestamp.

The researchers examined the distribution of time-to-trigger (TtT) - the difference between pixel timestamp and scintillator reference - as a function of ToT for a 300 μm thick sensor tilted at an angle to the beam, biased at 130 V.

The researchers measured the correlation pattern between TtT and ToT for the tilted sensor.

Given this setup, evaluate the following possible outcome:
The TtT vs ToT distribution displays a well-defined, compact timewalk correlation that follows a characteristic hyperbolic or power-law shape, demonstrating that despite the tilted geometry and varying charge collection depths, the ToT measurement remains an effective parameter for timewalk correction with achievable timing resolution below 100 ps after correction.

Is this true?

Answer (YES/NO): NO